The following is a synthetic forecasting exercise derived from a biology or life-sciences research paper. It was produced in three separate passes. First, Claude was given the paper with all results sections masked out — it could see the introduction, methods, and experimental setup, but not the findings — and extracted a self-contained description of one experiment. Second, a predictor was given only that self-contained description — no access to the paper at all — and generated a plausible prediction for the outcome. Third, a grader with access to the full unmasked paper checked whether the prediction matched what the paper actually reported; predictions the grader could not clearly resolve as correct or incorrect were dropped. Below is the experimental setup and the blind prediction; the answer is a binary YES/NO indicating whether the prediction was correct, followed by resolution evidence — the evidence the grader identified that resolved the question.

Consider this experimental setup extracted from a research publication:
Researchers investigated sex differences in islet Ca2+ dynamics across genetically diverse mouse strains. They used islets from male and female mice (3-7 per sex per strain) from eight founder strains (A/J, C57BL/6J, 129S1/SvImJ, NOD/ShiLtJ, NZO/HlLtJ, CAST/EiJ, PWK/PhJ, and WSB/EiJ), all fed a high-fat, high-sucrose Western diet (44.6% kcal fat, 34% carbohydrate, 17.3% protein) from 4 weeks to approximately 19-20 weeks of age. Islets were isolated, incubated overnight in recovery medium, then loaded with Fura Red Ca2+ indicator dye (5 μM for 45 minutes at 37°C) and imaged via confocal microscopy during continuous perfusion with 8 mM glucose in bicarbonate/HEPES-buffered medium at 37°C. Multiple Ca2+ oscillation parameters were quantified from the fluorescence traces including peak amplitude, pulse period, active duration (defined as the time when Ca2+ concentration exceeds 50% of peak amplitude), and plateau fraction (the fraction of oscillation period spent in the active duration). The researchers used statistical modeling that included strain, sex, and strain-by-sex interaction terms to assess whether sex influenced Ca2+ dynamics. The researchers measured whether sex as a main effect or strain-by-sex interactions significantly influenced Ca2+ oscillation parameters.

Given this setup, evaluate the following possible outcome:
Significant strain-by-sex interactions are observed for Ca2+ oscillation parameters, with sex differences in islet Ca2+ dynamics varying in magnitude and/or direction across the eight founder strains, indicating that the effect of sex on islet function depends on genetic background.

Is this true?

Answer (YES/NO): YES